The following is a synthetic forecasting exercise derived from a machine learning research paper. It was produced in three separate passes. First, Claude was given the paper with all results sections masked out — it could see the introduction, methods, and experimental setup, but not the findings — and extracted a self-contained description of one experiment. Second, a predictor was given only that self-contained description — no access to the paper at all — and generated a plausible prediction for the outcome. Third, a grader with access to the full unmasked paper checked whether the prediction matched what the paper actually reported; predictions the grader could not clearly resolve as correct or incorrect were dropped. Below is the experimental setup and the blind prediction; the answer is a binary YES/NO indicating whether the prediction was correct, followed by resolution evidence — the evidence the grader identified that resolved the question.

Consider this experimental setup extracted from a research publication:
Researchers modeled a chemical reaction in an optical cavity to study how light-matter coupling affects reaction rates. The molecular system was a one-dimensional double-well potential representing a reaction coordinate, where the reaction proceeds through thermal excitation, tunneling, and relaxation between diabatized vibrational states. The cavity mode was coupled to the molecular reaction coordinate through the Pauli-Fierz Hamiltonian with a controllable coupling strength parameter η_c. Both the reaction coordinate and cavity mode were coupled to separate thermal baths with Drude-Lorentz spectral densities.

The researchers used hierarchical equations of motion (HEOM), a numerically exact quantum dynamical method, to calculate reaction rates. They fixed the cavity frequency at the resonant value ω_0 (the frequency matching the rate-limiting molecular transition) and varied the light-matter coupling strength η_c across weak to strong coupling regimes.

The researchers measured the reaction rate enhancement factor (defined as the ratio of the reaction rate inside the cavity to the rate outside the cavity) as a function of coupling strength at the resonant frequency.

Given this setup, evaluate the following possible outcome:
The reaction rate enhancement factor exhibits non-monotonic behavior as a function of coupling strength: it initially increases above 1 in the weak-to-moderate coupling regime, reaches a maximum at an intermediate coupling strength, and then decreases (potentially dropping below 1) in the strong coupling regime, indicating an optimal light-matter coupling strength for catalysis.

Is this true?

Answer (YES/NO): NO